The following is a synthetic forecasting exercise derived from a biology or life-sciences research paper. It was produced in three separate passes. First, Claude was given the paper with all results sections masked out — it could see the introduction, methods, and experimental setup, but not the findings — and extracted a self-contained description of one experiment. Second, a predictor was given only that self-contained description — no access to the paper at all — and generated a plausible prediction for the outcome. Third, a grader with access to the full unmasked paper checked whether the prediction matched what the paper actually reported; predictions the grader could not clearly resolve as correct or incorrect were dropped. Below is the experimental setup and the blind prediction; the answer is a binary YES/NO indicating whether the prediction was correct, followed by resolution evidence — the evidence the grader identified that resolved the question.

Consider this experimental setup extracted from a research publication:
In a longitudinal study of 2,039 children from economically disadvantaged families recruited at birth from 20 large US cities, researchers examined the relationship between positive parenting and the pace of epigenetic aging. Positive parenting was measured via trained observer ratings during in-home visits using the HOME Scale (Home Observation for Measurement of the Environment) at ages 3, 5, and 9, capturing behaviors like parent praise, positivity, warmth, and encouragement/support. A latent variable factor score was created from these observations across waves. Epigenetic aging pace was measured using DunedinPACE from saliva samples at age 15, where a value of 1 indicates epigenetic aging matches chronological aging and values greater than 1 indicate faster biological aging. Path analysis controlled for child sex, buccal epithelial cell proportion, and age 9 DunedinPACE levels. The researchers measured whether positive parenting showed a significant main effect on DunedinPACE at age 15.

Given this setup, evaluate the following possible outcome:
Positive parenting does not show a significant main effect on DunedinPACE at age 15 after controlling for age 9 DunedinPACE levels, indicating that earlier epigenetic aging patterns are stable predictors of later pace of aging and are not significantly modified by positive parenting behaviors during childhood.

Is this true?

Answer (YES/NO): NO